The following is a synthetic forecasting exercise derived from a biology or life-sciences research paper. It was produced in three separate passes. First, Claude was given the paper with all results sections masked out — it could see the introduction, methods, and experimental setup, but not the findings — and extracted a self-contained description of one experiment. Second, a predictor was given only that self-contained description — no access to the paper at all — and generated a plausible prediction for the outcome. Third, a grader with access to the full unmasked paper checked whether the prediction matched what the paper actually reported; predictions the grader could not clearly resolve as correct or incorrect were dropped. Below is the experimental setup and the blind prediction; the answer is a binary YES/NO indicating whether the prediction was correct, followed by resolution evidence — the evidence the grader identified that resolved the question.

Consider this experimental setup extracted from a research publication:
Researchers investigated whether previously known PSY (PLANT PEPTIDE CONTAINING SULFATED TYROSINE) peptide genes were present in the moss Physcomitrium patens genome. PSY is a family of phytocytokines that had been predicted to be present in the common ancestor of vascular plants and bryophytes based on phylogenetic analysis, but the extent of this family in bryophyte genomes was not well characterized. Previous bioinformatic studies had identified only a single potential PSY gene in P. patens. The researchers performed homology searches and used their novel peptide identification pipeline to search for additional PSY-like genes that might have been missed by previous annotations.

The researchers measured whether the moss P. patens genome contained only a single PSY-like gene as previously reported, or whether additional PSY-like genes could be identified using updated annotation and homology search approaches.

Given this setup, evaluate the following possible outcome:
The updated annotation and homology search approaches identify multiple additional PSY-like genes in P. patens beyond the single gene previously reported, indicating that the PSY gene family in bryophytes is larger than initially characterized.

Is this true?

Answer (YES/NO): YES